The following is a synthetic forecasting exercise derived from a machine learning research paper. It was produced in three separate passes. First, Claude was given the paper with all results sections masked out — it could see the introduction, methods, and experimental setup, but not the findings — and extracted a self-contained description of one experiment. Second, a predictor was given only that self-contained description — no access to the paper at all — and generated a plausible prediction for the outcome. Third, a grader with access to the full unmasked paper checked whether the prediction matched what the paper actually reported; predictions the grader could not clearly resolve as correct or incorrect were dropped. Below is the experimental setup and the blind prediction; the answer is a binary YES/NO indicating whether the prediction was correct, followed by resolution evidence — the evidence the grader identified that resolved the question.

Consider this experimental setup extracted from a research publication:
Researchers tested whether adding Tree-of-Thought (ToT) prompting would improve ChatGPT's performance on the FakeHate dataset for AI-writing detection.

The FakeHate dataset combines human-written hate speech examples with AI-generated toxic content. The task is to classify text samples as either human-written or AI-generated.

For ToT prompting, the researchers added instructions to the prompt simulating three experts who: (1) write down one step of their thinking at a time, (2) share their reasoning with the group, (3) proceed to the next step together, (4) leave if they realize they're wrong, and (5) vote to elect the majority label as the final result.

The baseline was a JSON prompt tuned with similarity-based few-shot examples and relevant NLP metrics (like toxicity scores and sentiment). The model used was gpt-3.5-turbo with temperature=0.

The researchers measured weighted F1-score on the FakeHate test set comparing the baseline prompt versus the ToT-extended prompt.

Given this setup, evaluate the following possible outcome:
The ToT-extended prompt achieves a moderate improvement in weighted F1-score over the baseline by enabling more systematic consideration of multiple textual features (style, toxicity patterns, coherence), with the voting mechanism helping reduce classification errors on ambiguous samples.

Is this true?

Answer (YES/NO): NO